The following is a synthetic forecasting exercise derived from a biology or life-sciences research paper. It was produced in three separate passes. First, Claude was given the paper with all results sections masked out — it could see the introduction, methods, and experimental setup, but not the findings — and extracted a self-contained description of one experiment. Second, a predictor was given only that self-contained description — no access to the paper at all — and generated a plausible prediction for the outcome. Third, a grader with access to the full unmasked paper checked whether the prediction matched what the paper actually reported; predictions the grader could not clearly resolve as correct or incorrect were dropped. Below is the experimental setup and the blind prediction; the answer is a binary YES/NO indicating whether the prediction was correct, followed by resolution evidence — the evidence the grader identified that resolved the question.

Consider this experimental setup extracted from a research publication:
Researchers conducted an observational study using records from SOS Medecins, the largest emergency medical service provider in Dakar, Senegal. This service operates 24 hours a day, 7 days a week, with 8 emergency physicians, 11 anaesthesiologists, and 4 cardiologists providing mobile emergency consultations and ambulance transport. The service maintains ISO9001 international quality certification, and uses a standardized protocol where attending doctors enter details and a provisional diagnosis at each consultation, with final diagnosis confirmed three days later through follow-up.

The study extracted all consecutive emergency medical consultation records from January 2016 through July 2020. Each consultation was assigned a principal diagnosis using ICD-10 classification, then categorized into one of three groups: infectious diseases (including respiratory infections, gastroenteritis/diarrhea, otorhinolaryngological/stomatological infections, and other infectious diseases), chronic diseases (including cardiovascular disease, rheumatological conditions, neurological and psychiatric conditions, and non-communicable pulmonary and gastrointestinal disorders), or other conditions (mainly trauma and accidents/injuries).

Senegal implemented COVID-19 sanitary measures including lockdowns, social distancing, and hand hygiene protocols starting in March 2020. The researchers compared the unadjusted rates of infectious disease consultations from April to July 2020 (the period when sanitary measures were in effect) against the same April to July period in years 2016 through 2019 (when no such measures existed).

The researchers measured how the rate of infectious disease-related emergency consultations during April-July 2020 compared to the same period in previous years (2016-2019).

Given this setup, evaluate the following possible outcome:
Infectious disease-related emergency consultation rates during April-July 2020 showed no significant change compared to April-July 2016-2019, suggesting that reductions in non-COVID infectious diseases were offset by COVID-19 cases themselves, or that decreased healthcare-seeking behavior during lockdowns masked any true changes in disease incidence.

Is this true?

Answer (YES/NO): NO